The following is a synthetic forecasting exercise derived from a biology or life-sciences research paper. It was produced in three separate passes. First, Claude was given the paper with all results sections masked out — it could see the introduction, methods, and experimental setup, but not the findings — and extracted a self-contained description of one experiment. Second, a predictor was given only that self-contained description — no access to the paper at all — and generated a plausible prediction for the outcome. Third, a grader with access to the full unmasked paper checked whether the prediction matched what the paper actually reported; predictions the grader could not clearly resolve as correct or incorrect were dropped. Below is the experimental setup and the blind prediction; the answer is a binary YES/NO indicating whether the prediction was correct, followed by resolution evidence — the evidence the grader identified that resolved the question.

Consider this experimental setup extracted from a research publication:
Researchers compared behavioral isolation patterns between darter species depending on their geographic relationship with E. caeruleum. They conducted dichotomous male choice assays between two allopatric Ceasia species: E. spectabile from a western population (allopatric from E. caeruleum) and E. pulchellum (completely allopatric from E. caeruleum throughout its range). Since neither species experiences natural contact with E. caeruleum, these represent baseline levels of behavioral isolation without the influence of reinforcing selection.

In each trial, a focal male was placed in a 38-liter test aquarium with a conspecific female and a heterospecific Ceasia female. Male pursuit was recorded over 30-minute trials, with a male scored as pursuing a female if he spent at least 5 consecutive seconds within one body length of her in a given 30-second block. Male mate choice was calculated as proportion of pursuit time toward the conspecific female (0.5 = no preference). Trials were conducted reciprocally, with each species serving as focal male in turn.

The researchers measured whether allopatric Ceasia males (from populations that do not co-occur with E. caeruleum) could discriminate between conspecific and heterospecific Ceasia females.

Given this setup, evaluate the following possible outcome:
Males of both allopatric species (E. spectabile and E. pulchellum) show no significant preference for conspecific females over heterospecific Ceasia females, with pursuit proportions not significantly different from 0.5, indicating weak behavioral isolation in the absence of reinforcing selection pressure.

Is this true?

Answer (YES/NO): YES